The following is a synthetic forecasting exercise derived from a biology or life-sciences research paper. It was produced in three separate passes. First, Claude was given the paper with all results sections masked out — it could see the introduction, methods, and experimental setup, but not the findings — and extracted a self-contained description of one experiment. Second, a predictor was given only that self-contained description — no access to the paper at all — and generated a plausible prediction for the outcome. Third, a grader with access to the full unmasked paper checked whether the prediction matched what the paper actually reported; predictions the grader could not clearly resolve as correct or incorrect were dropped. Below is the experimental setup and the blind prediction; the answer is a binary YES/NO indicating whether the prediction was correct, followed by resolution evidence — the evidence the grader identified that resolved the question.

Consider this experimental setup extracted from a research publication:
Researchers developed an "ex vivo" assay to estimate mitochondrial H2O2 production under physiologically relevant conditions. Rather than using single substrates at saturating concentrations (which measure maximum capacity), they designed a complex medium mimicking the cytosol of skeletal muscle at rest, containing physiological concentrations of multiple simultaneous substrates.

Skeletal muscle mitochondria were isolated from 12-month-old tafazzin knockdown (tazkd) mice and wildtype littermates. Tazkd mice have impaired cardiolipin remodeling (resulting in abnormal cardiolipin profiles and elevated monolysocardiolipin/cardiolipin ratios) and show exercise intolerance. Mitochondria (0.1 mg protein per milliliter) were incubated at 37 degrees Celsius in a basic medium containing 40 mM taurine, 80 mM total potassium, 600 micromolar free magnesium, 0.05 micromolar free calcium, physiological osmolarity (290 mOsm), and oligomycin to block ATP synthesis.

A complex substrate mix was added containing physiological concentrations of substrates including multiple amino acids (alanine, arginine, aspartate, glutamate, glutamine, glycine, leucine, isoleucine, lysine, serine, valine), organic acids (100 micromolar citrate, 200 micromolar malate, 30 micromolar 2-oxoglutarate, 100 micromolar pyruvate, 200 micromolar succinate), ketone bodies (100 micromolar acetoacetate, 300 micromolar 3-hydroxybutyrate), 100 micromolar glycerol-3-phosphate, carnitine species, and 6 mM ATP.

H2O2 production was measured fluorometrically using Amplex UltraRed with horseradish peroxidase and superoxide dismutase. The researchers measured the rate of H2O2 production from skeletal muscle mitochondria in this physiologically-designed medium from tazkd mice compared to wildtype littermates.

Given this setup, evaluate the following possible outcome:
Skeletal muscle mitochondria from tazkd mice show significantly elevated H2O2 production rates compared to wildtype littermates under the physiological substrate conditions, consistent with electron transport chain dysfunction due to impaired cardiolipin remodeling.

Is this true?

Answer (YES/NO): NO